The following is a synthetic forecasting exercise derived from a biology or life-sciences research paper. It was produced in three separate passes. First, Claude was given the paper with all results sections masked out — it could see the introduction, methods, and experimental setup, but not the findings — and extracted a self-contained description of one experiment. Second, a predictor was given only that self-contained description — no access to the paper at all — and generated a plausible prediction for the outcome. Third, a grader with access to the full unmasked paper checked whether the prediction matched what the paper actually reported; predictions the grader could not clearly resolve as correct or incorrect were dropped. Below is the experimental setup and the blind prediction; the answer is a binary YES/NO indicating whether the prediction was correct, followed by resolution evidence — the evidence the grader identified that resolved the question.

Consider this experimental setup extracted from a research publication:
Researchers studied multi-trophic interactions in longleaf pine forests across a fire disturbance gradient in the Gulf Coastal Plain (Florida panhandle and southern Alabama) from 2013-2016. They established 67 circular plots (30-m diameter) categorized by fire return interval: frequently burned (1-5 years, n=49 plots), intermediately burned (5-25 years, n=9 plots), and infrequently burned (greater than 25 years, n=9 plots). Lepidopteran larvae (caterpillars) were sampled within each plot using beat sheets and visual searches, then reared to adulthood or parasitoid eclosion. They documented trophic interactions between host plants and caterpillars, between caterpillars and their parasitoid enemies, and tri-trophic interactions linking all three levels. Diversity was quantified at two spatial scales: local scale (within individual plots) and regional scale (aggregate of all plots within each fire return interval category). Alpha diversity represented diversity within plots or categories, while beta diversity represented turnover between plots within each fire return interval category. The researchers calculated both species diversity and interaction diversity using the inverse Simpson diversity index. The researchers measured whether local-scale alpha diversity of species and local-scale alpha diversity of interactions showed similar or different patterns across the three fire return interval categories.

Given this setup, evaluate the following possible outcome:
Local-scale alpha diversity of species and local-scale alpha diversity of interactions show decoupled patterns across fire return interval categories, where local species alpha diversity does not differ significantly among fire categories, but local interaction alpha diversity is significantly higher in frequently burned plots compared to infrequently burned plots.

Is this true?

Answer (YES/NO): NO